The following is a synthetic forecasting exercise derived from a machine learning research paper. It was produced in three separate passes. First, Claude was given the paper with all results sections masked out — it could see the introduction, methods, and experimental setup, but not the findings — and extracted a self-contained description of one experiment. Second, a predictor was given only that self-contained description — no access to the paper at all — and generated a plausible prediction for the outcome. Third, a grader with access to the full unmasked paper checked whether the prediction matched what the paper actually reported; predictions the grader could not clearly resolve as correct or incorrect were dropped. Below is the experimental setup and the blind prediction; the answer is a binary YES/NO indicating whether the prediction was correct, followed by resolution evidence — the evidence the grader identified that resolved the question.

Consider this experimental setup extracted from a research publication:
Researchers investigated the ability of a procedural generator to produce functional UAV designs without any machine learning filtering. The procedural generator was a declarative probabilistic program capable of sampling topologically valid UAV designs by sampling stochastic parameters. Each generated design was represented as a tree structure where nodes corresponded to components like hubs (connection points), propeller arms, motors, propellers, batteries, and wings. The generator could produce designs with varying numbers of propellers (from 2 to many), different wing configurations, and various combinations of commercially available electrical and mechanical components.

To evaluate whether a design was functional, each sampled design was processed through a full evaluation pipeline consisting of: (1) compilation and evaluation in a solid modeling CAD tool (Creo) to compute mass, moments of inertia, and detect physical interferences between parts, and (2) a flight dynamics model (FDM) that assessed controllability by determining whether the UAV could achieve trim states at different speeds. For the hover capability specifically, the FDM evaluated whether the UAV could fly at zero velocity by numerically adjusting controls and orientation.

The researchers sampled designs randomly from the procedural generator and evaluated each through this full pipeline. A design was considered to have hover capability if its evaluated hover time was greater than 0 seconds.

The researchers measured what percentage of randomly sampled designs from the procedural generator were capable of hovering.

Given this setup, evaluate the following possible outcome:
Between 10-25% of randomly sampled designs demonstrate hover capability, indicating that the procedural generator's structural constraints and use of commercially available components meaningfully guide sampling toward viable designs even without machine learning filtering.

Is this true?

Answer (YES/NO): YES